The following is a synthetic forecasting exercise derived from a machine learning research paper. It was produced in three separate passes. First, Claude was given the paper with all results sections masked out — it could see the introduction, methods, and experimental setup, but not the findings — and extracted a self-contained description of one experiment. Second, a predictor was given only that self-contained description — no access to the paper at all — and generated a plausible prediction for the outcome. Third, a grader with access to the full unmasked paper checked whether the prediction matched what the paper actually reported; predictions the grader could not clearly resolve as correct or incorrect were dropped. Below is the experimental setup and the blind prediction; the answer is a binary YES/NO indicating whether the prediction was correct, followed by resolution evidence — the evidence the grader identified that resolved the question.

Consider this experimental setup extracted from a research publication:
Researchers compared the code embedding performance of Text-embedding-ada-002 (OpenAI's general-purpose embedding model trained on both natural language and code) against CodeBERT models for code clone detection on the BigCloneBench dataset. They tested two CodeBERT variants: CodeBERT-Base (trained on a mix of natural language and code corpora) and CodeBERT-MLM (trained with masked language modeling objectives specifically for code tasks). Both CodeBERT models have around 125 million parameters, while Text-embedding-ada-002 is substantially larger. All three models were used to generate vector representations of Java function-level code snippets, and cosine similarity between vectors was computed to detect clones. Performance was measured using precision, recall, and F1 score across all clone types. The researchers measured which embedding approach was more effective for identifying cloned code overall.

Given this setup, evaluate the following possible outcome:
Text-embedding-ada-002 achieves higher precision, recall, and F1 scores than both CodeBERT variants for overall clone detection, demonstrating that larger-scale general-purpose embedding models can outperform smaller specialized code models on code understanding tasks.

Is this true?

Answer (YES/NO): NO